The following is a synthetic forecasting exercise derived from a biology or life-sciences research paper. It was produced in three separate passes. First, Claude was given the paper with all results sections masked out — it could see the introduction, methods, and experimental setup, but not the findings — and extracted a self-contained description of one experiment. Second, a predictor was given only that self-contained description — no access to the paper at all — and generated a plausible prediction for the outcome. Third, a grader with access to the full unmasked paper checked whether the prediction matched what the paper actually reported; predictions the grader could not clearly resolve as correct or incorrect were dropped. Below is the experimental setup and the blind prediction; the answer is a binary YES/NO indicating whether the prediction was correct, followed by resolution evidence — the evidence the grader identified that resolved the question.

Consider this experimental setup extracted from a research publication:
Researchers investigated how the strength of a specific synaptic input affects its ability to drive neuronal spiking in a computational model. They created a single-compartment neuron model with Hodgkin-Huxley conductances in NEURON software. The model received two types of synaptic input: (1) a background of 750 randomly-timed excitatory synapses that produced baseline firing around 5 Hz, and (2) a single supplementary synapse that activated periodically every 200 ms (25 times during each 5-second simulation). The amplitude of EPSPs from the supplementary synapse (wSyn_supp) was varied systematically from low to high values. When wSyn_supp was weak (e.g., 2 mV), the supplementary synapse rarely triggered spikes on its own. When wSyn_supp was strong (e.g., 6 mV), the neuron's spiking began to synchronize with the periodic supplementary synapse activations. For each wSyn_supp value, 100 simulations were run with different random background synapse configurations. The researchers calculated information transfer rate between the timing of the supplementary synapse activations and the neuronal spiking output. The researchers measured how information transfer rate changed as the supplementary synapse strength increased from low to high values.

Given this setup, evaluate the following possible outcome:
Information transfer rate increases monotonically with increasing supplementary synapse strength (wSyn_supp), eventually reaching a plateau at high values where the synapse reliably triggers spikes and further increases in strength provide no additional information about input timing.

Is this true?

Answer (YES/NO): YES